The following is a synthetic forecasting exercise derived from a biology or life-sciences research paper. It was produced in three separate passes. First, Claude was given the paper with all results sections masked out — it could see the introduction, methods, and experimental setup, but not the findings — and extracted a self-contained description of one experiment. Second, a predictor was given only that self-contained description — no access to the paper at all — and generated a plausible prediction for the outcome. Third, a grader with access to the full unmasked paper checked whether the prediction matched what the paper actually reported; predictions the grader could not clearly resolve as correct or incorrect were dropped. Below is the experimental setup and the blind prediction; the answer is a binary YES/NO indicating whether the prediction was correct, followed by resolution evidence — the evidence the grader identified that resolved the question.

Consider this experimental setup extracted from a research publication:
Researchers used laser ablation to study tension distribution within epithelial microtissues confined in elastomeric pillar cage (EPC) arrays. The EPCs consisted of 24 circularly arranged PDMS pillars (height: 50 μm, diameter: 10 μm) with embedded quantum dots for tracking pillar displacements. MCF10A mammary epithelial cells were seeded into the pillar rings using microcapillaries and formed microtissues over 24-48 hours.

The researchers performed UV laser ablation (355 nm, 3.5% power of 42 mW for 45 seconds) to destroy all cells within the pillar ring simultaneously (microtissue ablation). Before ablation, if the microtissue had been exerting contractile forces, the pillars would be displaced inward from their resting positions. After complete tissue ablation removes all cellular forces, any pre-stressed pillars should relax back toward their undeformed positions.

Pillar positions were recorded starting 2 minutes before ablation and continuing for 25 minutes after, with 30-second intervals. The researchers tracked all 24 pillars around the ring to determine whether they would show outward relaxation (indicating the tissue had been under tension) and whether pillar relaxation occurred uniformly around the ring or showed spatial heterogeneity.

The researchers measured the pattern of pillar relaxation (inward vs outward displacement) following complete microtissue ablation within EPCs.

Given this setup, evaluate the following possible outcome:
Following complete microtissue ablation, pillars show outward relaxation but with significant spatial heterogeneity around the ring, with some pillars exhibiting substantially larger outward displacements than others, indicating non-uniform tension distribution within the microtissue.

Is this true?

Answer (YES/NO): NO